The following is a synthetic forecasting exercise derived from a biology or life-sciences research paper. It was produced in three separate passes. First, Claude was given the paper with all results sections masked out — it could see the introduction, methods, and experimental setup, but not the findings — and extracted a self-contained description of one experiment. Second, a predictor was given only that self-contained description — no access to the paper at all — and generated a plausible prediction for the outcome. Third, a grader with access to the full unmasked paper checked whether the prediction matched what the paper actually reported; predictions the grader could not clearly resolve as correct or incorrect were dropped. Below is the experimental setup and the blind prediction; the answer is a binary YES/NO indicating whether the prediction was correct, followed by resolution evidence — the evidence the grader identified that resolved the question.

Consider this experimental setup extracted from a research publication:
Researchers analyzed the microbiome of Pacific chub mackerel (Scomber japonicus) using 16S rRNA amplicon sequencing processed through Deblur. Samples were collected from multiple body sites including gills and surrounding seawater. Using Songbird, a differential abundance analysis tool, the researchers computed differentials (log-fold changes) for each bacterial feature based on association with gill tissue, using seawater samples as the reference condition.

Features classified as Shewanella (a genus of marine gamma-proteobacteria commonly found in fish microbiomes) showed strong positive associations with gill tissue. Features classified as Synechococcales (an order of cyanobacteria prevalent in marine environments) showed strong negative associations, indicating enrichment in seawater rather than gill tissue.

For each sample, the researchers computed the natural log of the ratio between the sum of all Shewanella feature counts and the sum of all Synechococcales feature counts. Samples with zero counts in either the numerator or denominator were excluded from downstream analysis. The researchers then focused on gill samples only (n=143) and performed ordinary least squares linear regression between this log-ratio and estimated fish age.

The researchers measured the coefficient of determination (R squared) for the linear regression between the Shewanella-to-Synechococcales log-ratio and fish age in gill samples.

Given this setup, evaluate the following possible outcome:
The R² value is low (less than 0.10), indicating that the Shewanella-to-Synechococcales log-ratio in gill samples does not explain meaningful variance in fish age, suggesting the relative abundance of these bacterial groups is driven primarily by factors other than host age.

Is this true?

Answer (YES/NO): NO